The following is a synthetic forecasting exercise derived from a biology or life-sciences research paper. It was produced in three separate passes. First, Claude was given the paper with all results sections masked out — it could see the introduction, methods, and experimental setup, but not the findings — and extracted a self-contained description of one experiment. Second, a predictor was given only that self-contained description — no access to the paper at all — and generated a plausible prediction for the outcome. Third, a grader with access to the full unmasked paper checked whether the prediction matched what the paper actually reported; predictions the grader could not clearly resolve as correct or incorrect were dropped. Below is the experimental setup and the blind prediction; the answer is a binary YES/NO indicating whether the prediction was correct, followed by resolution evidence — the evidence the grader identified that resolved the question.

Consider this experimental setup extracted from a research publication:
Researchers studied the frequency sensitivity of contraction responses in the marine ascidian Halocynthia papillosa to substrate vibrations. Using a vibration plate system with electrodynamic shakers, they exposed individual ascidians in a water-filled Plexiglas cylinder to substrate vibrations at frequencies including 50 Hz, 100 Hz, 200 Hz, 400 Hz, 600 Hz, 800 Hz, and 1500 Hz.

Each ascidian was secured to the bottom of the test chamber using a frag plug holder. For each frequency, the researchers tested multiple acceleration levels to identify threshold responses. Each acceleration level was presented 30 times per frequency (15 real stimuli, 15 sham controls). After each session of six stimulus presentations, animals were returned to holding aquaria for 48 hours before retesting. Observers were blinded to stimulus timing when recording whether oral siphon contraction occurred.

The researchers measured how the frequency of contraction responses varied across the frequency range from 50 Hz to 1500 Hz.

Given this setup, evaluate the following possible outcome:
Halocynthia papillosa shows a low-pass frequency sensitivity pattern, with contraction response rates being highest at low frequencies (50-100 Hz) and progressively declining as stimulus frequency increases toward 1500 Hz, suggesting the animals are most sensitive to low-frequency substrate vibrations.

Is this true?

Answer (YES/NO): YES